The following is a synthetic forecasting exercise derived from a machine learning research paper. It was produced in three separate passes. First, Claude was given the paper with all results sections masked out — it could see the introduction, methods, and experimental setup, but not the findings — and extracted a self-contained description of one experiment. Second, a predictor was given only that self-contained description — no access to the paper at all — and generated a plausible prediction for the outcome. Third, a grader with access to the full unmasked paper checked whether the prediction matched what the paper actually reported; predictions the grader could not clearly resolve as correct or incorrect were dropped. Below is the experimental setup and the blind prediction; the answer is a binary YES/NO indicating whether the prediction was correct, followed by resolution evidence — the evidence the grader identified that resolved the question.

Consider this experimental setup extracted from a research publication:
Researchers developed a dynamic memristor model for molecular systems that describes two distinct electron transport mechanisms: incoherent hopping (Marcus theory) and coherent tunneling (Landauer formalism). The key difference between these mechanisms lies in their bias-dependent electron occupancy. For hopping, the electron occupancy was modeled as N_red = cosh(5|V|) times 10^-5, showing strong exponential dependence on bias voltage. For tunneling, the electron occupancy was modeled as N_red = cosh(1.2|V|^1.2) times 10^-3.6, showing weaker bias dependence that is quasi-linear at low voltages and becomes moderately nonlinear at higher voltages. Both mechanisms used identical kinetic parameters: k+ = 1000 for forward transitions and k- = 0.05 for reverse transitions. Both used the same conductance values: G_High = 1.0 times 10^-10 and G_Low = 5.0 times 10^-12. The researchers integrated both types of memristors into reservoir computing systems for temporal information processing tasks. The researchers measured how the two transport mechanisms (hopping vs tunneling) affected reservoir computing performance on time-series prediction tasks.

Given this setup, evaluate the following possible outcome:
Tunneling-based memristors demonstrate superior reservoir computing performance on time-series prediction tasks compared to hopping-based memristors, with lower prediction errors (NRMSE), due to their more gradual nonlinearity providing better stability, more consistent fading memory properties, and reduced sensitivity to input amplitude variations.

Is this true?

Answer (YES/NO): NO